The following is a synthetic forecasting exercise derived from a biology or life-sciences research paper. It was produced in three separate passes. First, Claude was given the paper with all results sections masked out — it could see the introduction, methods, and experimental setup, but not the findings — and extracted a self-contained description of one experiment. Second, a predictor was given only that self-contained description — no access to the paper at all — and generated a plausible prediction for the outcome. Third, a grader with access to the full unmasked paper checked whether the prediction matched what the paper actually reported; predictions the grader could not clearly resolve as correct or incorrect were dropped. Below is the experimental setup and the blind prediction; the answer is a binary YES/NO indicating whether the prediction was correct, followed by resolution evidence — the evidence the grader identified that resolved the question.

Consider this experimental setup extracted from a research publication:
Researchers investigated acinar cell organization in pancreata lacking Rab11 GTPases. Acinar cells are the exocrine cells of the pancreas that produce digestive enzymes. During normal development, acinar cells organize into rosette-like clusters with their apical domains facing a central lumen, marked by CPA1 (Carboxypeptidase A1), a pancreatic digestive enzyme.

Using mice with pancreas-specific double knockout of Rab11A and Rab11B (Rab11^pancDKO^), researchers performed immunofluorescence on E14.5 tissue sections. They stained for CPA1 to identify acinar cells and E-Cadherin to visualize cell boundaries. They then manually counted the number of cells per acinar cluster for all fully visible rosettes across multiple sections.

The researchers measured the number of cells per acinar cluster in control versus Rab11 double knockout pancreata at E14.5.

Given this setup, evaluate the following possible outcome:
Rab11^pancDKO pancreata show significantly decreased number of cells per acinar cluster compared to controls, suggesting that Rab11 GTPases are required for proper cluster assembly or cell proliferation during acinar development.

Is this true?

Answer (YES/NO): YES